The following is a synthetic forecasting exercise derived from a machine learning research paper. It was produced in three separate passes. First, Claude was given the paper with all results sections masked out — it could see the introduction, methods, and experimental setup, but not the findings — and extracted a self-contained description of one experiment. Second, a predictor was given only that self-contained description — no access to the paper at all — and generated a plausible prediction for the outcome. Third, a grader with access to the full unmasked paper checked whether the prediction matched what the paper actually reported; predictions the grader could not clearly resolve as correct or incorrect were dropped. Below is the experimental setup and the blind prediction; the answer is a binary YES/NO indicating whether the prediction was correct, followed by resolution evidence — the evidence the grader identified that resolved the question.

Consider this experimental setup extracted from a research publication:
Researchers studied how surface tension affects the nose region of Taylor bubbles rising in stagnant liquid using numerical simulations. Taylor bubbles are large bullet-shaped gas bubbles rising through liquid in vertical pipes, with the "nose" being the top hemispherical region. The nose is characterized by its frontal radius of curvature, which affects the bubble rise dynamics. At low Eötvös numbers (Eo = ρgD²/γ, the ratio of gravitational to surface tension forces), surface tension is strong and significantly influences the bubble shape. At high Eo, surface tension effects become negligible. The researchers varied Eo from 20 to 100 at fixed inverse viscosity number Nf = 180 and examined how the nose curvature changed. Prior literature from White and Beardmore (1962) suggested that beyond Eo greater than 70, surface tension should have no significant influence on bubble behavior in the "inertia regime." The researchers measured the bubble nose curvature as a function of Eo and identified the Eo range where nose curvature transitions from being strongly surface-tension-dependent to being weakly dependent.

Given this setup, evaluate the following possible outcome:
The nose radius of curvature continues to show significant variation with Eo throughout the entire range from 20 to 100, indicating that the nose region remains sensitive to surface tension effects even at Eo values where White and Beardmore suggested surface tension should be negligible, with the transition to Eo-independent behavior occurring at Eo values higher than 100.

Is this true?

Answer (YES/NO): NO